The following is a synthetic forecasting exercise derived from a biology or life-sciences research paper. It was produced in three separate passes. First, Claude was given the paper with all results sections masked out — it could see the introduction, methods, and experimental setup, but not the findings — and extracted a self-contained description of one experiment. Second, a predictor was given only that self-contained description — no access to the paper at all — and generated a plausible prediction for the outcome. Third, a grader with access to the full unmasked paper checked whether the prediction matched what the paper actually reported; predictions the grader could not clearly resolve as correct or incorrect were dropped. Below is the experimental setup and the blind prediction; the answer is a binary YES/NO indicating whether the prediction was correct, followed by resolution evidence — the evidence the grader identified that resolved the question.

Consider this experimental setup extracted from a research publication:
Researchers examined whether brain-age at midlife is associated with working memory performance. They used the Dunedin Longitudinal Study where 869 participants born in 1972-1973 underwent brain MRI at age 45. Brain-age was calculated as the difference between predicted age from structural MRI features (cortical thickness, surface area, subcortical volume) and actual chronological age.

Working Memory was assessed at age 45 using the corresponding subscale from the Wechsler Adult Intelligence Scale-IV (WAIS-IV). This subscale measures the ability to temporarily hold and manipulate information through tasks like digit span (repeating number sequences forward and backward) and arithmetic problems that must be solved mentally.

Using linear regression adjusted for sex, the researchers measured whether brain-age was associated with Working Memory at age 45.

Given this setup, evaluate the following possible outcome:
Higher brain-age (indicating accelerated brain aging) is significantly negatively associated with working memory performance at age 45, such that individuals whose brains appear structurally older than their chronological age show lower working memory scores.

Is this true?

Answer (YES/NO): YES